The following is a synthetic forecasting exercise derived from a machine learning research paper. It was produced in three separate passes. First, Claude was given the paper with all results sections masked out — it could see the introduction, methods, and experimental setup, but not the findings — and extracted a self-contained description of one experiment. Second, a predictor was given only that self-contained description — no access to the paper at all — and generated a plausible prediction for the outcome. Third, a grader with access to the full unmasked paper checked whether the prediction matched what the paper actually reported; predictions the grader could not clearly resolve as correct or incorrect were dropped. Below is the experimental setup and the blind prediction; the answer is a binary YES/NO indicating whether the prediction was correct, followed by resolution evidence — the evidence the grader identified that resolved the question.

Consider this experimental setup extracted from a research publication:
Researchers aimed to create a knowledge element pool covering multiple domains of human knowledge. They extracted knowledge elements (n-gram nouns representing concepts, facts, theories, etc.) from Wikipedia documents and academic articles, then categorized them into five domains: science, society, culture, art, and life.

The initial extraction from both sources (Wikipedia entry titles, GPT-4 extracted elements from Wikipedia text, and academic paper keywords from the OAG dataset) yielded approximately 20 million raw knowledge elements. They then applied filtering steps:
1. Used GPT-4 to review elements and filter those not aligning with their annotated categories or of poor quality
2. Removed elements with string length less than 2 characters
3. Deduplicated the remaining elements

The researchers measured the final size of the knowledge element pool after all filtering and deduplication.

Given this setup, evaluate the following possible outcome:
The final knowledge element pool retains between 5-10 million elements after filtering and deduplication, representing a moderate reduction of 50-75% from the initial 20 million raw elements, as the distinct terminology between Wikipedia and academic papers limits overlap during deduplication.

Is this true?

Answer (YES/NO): YES